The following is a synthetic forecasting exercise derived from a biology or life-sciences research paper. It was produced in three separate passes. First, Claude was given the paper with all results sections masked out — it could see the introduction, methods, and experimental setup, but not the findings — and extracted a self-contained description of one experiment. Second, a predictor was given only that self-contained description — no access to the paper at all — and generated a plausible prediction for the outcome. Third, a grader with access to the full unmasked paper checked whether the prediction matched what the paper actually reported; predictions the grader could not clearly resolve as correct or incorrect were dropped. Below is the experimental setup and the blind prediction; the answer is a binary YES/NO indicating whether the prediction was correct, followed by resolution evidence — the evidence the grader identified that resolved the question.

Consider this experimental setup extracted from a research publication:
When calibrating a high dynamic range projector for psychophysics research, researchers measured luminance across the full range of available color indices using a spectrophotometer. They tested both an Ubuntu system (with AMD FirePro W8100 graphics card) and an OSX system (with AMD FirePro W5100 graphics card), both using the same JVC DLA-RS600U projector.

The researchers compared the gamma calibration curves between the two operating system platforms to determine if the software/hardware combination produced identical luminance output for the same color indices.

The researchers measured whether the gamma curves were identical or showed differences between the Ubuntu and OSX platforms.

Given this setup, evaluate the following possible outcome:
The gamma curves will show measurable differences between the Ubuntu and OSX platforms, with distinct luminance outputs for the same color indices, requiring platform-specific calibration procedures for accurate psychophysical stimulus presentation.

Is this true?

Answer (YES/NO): YES